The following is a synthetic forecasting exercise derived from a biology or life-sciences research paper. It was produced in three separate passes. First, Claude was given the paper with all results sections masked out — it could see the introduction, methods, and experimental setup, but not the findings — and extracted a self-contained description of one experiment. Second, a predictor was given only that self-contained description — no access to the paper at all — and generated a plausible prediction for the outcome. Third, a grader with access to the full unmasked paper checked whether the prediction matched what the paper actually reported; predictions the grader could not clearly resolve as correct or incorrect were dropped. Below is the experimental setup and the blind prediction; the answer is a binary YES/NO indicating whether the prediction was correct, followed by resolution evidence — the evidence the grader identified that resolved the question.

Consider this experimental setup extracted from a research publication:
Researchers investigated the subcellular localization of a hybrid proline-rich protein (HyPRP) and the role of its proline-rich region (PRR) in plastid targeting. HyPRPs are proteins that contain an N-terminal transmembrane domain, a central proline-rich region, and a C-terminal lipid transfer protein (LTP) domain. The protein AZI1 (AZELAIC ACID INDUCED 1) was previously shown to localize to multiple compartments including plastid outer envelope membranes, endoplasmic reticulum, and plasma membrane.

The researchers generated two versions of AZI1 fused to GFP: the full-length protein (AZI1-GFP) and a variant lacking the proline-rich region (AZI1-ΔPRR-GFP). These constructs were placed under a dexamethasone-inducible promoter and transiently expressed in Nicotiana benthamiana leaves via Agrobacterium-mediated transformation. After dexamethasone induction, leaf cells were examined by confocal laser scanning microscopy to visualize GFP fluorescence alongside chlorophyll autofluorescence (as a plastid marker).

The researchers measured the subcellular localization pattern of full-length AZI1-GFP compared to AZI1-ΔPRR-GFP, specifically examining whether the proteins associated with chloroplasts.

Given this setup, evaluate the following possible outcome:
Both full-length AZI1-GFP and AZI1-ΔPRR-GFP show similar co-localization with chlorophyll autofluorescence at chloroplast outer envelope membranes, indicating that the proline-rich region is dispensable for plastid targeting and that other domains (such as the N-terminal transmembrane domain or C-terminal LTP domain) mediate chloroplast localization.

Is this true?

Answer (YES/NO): NO